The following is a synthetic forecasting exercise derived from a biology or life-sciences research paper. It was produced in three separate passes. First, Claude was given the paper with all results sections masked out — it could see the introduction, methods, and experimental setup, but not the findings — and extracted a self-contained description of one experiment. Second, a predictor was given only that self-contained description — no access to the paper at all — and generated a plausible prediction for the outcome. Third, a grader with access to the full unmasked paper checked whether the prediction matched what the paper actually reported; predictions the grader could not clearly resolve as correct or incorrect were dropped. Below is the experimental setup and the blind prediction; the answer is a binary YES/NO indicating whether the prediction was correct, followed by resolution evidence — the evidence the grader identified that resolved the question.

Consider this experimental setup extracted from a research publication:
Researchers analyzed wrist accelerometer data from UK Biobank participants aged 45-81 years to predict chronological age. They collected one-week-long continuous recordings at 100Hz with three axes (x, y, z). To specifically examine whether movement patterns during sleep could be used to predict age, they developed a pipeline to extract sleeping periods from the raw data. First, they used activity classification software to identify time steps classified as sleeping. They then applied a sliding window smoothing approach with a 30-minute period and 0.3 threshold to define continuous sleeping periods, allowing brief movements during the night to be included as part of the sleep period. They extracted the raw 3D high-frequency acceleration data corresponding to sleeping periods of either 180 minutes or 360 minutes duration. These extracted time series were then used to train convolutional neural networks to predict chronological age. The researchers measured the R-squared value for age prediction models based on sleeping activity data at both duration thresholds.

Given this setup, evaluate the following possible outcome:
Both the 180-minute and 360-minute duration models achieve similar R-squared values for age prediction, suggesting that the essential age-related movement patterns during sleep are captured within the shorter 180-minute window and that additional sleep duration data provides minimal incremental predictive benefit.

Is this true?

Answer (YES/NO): NO